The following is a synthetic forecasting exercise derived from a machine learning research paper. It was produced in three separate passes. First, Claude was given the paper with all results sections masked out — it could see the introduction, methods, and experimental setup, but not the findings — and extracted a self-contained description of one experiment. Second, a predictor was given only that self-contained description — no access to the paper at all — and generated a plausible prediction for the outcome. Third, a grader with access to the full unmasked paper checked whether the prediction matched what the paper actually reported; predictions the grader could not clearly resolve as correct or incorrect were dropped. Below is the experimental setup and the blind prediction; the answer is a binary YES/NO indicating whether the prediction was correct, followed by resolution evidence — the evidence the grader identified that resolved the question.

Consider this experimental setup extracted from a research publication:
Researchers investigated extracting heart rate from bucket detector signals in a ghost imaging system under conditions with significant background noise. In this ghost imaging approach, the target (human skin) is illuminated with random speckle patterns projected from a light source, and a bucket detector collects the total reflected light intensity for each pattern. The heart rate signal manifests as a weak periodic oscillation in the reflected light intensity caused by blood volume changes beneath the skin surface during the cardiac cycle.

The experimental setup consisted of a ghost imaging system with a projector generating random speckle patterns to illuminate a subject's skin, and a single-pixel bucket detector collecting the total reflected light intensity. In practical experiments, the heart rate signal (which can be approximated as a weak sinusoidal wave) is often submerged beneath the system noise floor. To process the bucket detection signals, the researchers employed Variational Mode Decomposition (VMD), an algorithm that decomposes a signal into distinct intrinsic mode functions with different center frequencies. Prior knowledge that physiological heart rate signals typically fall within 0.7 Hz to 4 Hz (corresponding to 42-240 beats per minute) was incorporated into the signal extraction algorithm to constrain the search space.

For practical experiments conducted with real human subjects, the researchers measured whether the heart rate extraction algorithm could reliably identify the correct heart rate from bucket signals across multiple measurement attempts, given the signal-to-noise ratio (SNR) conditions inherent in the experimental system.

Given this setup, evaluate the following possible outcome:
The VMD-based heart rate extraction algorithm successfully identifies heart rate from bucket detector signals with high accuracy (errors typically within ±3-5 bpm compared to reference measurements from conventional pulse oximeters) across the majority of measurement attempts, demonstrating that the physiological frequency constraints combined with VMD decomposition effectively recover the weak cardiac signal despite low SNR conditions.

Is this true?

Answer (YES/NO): NO